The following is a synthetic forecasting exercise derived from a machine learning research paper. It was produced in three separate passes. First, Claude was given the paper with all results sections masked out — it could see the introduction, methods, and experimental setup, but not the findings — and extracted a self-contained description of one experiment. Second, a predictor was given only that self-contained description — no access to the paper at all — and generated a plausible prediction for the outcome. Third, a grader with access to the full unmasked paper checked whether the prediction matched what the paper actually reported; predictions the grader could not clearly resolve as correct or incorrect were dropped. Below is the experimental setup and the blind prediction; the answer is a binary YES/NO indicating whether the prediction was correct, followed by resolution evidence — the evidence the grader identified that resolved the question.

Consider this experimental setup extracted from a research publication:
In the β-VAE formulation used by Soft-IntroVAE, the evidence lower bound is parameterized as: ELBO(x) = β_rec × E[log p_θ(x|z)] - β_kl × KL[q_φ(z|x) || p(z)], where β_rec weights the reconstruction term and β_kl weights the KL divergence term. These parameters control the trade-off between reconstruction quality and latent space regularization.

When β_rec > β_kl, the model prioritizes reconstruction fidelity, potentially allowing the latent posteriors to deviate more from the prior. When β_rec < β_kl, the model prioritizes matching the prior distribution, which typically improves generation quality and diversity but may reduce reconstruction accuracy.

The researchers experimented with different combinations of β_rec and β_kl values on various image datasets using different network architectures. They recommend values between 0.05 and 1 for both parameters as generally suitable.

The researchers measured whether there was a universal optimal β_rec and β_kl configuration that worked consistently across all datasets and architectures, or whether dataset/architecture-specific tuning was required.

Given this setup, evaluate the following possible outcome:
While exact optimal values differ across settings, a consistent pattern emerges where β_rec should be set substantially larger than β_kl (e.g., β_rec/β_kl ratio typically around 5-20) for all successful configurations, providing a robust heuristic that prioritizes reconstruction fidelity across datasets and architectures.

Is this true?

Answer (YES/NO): NO